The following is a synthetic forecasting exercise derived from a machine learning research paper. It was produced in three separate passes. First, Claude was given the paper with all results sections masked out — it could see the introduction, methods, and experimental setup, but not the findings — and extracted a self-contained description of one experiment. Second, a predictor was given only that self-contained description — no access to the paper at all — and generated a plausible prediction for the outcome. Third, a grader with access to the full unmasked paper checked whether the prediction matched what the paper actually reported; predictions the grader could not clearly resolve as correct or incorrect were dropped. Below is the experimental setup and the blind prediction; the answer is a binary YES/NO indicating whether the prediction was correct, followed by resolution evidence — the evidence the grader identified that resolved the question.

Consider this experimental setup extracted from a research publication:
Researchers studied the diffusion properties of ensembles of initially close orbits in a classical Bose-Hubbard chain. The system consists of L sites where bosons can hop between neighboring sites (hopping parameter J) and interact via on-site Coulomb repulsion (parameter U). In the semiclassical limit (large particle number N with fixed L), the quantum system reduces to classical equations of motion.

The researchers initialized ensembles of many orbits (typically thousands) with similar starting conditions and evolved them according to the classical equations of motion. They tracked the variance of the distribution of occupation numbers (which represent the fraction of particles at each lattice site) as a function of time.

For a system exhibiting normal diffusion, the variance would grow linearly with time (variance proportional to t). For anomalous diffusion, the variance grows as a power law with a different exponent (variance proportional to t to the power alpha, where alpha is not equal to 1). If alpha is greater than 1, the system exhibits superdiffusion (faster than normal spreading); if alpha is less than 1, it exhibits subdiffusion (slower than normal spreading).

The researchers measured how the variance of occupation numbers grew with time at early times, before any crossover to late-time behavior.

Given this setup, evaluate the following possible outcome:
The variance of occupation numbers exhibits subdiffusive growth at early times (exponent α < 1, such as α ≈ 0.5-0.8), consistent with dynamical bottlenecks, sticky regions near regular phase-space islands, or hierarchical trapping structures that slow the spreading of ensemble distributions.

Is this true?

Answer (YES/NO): NO